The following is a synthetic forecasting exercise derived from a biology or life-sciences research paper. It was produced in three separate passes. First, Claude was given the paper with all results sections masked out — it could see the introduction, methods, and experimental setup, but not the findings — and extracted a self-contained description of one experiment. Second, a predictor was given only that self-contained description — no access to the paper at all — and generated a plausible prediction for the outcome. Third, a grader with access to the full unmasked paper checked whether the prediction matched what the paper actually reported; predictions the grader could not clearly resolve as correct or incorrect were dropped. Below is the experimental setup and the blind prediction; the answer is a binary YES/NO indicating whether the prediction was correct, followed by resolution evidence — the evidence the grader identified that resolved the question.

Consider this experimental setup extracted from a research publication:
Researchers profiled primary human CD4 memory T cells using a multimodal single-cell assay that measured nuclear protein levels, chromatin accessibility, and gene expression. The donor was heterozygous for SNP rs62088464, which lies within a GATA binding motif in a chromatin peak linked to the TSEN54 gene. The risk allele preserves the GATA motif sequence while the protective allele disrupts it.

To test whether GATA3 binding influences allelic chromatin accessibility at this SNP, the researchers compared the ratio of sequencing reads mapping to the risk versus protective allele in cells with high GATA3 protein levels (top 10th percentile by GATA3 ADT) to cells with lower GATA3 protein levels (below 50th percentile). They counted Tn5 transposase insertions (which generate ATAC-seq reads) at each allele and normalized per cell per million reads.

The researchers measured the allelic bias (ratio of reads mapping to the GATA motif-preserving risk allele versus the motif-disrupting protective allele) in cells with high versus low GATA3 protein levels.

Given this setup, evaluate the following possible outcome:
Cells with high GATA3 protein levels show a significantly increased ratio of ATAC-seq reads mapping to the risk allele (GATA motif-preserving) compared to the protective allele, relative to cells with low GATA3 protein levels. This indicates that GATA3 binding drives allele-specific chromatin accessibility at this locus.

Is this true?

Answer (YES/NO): YES